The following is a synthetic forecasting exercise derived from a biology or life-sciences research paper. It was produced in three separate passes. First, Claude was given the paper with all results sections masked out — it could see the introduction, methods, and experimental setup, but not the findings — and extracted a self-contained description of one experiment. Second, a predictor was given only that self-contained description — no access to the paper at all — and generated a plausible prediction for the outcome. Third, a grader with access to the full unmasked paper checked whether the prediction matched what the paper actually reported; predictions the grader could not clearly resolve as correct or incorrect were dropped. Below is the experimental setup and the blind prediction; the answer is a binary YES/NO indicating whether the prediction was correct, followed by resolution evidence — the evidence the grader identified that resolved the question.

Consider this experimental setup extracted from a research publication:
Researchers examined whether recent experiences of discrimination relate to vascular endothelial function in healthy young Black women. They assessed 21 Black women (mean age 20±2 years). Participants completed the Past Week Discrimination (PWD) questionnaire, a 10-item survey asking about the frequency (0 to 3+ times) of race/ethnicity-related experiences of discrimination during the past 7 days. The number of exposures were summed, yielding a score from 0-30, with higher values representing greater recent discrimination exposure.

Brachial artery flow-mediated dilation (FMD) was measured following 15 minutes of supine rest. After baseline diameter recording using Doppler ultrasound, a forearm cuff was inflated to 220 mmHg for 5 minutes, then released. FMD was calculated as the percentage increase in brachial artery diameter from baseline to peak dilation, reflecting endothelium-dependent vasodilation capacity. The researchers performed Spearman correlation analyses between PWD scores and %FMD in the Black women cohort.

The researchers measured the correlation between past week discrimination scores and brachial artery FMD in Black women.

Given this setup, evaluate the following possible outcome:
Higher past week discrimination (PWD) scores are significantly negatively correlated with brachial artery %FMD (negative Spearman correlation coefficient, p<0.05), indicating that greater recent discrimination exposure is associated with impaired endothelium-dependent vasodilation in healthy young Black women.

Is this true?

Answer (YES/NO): NO